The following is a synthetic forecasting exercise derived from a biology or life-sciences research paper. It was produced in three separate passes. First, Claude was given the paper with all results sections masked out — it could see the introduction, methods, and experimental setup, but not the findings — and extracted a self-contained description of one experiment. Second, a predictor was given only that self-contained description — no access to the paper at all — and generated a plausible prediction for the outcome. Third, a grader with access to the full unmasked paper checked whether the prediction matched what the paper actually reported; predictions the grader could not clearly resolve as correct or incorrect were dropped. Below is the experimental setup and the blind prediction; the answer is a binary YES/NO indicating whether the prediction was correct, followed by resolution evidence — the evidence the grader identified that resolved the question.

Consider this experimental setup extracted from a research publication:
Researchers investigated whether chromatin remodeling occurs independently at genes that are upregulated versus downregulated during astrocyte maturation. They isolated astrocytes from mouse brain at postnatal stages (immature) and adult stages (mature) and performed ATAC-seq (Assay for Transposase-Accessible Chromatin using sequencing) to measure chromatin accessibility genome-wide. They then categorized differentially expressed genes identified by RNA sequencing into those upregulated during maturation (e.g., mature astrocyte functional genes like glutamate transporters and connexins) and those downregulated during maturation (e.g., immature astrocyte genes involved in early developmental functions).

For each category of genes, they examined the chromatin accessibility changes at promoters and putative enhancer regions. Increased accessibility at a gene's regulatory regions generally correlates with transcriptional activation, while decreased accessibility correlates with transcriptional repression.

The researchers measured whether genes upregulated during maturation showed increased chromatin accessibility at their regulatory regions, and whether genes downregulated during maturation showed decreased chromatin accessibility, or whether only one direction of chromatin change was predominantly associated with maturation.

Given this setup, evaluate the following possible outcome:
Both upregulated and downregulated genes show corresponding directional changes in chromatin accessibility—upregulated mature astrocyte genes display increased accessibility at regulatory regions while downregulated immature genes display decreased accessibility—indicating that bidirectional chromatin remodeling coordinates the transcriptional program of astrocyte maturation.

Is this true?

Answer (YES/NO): YES